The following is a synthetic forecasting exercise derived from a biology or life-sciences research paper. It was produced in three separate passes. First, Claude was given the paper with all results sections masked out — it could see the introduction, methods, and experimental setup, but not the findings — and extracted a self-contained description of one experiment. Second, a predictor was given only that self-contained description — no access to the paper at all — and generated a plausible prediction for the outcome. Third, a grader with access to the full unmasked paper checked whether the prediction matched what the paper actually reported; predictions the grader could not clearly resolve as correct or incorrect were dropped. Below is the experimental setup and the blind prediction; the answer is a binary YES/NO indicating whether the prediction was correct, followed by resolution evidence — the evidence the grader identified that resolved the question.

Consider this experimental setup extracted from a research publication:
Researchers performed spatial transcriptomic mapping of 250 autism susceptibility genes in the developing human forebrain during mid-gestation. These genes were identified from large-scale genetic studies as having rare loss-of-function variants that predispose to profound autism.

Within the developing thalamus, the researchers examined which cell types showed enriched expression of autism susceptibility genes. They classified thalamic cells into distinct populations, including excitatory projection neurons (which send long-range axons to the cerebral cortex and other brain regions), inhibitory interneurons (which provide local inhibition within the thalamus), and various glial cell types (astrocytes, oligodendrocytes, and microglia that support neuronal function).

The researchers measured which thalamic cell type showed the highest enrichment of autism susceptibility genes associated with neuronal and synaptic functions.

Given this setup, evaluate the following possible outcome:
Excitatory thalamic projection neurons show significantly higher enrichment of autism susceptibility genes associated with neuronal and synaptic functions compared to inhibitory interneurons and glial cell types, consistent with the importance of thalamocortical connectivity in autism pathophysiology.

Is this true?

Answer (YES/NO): YES